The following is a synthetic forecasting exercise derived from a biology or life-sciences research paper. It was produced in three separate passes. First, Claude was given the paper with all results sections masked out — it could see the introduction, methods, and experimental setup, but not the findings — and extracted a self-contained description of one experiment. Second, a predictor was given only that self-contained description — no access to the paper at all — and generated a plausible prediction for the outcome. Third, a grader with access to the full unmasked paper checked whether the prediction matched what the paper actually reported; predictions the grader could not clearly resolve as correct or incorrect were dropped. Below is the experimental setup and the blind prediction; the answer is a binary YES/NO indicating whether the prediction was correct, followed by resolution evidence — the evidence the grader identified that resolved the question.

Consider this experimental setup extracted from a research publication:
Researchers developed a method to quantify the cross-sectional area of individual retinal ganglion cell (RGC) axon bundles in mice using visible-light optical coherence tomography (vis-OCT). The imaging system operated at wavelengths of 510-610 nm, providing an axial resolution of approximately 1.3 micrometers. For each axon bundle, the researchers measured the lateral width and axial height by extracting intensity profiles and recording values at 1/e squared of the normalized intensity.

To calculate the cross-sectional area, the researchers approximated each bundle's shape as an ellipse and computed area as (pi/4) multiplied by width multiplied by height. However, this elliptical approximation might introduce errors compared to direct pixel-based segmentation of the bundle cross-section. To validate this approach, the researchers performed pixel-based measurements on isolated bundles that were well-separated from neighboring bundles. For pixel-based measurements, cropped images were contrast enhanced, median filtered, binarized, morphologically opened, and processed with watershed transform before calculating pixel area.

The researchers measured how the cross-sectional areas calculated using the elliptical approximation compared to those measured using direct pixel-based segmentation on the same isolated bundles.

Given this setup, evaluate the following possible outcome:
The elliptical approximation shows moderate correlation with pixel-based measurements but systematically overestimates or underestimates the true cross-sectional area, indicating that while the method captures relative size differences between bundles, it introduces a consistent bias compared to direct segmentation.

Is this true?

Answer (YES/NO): NO